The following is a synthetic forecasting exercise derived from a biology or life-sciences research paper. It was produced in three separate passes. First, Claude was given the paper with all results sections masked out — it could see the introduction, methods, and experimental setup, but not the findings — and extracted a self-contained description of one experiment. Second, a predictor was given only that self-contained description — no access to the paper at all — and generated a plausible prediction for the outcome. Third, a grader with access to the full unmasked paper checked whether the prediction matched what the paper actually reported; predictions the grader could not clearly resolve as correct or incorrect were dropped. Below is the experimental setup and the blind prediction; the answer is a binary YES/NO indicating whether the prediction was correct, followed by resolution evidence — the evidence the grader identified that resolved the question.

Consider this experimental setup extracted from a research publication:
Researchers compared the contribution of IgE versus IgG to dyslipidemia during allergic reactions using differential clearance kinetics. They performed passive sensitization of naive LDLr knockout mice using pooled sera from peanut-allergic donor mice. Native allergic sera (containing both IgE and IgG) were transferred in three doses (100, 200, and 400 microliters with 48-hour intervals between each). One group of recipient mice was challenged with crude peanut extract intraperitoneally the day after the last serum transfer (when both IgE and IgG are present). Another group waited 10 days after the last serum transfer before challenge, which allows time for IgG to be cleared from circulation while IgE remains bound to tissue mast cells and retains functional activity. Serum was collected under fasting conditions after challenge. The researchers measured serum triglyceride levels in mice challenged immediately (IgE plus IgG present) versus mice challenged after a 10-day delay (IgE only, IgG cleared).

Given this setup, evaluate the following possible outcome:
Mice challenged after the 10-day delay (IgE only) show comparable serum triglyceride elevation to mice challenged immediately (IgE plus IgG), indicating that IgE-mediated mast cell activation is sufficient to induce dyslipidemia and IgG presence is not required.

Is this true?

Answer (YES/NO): NO